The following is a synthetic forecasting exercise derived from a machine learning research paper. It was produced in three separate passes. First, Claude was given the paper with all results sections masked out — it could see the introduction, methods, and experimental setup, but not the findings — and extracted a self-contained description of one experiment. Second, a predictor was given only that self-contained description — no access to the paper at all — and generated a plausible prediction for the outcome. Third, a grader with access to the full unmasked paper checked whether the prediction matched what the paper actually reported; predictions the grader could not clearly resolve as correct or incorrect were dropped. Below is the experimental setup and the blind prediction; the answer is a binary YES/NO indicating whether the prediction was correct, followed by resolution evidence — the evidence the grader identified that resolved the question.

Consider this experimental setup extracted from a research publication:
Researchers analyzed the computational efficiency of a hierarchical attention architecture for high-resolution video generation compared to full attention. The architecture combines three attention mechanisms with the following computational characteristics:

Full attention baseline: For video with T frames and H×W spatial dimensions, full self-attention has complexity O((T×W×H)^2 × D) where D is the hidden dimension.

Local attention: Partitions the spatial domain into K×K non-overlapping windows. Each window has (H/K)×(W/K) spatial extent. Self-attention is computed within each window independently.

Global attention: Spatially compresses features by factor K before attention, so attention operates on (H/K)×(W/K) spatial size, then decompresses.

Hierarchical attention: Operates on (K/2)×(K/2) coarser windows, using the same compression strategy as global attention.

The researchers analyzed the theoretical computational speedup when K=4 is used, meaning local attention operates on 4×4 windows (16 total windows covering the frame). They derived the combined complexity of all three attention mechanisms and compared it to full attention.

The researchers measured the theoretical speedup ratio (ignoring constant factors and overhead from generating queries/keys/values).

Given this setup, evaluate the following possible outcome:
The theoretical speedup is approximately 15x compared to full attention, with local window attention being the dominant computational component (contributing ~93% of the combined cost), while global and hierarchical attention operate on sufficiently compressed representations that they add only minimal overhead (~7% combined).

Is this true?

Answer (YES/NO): NO